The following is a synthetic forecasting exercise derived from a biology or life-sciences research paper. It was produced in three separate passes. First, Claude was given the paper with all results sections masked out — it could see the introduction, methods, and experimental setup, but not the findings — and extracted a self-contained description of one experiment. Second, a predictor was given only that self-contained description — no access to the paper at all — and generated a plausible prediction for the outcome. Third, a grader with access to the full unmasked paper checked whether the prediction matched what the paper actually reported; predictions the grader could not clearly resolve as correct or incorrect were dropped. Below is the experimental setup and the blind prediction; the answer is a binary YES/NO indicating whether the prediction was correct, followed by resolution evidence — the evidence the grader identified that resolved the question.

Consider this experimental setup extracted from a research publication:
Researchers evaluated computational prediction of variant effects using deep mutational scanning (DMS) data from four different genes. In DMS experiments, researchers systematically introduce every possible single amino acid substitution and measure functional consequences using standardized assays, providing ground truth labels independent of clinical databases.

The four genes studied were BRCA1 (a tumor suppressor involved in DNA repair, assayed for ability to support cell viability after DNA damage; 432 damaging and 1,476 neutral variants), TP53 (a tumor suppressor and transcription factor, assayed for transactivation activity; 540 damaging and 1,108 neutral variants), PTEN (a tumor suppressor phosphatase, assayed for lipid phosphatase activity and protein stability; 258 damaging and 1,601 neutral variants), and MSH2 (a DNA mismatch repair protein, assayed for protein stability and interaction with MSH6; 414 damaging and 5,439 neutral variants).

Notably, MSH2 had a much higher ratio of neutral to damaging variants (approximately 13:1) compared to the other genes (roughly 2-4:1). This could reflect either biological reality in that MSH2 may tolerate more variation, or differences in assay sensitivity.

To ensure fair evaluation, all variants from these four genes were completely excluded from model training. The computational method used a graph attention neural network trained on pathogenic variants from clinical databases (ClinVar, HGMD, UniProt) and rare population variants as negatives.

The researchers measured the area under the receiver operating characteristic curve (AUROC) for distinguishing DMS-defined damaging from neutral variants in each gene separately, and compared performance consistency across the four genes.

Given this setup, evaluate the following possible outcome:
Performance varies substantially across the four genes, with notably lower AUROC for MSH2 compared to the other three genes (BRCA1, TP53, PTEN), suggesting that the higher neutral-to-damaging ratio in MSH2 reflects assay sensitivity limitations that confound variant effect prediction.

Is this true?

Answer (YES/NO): YES